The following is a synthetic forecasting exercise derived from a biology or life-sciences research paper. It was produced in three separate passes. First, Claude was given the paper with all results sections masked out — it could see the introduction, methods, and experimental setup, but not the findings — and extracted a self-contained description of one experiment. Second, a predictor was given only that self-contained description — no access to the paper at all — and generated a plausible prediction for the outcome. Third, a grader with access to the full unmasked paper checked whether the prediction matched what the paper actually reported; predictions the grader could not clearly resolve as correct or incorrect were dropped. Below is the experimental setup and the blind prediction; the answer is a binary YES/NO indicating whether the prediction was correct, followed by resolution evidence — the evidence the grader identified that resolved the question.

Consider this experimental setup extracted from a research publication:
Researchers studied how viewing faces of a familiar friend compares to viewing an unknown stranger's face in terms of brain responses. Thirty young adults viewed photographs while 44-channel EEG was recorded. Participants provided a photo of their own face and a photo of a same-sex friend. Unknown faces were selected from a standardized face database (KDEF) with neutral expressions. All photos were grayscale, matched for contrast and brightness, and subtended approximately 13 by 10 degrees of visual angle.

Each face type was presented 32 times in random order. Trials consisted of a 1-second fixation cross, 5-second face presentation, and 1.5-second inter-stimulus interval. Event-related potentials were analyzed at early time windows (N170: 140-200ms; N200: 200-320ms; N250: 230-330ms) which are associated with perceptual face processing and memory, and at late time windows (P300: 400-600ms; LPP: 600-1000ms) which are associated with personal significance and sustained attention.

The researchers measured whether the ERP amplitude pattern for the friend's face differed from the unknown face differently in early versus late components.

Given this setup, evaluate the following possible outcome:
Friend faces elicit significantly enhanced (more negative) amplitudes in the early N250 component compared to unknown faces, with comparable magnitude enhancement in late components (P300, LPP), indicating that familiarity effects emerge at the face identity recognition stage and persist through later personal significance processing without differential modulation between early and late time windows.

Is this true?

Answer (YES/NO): NO